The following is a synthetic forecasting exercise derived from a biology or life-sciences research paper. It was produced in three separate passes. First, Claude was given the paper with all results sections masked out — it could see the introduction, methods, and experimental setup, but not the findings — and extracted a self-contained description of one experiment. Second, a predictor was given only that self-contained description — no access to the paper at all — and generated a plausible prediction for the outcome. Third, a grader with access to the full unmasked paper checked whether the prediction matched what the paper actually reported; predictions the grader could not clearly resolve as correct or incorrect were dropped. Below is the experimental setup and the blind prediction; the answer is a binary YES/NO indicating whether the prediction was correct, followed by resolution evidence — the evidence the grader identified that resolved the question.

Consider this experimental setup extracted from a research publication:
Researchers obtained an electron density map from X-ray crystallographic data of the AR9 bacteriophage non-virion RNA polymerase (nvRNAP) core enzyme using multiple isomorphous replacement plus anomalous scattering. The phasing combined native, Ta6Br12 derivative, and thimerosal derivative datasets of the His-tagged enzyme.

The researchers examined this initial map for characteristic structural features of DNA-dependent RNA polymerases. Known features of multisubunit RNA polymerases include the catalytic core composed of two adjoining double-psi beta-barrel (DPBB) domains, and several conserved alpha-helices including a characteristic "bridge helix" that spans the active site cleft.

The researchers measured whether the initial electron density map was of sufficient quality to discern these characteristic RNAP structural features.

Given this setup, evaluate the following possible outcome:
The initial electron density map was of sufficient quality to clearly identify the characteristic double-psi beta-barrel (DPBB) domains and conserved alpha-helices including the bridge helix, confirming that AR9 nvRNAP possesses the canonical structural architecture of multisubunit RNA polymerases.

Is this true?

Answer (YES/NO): YES